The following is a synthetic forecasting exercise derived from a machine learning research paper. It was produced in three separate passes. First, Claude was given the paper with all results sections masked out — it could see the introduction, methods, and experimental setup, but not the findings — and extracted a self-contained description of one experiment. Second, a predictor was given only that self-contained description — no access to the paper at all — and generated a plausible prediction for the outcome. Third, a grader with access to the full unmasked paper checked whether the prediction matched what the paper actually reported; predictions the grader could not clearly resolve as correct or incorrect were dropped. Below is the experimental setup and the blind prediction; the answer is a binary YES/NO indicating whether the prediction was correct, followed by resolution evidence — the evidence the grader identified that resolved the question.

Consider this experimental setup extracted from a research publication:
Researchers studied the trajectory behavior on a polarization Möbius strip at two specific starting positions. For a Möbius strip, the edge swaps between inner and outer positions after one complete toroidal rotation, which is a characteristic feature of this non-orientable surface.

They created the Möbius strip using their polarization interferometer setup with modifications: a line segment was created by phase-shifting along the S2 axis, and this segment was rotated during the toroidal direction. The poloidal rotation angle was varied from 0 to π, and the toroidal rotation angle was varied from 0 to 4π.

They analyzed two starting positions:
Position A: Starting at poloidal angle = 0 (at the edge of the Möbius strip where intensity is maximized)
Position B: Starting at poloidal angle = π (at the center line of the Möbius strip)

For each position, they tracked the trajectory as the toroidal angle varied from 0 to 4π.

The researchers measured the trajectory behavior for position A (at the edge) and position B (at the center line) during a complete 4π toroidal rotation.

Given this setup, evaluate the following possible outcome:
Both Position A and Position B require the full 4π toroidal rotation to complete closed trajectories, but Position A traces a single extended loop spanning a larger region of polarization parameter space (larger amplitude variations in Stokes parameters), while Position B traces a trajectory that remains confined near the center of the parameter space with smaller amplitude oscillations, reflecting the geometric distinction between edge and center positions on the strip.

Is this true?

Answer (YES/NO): NO